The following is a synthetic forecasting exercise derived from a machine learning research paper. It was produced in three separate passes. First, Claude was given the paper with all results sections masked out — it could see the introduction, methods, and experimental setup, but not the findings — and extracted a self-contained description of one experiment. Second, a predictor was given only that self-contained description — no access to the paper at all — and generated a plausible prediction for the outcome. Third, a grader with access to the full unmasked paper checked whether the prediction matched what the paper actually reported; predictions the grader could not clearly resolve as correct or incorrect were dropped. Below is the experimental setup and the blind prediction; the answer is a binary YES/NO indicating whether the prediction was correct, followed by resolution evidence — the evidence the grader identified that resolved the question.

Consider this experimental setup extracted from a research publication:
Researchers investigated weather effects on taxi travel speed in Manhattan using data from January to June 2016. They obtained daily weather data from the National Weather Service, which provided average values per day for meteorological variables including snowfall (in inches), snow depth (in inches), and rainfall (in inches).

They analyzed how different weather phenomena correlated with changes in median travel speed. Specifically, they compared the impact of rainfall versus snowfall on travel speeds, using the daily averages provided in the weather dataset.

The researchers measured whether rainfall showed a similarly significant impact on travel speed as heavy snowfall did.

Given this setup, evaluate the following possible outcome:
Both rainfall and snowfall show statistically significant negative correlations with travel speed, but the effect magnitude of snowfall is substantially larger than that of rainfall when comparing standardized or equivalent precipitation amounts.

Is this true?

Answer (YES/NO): NO